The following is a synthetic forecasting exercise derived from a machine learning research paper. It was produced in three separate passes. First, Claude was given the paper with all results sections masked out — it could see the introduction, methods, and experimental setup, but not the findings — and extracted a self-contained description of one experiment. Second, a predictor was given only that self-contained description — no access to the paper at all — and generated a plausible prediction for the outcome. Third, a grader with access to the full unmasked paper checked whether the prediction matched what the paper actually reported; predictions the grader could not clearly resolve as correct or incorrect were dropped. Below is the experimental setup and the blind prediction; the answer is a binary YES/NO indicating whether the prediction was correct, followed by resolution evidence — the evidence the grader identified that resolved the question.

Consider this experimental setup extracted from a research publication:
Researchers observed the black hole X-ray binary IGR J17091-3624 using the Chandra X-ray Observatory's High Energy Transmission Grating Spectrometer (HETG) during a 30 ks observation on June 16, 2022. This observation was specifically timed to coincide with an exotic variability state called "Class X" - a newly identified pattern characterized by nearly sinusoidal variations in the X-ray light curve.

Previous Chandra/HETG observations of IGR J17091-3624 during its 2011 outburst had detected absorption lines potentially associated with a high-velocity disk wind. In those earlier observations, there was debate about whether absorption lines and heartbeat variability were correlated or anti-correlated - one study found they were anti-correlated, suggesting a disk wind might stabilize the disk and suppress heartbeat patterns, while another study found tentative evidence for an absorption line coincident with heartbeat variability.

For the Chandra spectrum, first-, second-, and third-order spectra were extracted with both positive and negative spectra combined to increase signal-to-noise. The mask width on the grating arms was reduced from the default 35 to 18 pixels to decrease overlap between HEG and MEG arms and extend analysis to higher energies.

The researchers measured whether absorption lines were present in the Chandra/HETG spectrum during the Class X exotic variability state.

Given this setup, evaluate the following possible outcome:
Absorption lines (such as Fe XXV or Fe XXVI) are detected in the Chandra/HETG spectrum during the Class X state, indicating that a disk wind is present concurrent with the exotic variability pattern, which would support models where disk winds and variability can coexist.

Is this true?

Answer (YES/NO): YES